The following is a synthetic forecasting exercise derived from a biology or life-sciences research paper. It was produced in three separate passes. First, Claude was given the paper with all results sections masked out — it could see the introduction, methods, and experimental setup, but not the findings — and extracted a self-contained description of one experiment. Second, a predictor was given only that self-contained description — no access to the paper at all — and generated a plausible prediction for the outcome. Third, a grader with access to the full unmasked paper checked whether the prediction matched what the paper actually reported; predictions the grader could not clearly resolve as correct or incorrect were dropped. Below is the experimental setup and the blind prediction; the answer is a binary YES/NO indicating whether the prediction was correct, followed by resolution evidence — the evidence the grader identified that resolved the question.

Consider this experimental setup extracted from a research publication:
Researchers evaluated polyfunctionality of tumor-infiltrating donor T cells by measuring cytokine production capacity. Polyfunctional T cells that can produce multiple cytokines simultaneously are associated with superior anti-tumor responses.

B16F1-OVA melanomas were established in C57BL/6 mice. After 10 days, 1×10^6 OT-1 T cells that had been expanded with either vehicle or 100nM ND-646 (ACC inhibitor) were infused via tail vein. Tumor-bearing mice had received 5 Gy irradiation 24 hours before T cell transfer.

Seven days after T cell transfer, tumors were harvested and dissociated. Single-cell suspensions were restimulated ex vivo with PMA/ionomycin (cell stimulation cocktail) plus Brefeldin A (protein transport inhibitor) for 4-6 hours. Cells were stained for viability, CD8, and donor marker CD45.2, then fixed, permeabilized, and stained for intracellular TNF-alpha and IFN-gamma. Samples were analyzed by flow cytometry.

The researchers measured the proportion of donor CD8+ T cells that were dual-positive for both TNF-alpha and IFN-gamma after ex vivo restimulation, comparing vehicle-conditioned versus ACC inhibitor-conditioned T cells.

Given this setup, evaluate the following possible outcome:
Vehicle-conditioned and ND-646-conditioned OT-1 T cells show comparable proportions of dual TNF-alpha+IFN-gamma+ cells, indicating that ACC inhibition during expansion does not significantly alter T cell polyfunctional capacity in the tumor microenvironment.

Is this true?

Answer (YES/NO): NO